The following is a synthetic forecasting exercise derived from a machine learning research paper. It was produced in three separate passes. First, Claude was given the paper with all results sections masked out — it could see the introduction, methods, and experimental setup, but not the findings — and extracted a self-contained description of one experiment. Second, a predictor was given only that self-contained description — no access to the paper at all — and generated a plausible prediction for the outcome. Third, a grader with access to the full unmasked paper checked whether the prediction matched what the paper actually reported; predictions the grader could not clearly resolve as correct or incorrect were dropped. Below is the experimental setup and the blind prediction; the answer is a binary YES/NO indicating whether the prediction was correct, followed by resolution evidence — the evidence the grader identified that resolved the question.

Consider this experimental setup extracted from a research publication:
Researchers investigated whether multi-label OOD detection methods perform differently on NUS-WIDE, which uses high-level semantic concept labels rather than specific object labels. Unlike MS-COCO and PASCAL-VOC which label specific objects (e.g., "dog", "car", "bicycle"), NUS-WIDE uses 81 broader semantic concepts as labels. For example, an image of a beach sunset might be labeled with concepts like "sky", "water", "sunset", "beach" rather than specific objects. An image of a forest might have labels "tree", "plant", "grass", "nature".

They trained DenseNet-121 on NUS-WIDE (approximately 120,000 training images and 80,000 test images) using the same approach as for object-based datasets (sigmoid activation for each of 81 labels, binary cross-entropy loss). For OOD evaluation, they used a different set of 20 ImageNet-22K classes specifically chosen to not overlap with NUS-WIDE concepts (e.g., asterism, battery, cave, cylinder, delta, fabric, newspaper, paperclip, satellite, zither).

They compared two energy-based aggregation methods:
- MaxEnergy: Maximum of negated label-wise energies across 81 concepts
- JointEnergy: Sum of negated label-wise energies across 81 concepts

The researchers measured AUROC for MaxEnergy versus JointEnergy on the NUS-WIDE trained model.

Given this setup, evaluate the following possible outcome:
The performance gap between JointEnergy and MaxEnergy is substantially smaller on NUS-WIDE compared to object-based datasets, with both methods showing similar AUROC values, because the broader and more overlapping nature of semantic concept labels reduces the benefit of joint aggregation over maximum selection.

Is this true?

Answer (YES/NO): NO